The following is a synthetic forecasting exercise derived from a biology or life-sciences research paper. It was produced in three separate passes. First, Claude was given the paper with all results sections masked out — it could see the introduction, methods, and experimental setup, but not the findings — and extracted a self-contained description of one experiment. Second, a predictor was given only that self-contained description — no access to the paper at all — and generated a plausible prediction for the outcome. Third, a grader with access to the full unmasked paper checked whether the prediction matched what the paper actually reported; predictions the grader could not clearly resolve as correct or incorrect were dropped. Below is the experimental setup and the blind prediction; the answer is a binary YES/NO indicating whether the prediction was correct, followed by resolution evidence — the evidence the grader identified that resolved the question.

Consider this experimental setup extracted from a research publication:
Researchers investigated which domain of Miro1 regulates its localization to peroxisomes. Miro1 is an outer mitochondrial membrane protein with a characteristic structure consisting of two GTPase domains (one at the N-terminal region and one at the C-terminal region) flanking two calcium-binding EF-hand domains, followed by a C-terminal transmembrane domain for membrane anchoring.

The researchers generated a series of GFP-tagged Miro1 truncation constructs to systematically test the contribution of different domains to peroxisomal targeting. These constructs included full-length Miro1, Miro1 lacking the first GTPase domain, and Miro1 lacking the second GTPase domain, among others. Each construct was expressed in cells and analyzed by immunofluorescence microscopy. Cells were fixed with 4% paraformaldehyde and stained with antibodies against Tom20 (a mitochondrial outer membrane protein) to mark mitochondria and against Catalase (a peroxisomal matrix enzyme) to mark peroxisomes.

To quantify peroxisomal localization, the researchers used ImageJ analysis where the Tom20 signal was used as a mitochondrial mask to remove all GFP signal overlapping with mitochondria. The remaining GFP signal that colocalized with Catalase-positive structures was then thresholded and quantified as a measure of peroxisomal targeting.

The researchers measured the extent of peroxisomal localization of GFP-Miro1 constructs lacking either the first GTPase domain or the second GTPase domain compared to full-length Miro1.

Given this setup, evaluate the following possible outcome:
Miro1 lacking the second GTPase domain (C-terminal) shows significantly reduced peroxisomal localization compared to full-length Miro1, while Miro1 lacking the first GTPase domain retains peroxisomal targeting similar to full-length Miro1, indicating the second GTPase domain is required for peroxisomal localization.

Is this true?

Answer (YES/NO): NO